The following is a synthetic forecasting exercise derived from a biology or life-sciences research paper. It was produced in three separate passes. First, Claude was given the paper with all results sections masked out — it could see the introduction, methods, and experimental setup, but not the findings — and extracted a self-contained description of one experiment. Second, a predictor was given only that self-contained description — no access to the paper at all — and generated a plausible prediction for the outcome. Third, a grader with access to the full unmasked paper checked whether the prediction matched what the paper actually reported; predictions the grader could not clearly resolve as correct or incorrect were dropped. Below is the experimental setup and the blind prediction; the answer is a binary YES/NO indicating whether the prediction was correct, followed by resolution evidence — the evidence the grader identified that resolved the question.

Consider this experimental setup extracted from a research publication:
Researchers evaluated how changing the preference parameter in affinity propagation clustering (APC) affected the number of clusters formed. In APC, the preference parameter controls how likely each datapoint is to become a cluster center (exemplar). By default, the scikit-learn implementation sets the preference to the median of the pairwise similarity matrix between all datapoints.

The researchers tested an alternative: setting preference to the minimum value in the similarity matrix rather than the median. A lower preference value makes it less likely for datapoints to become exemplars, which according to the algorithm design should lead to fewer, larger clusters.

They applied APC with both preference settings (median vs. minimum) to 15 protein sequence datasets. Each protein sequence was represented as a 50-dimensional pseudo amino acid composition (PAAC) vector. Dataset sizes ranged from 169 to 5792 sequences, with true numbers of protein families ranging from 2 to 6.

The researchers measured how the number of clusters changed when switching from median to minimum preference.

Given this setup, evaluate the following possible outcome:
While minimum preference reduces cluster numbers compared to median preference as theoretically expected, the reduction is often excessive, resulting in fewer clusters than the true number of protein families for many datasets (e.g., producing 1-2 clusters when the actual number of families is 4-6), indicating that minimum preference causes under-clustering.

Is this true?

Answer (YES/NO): NO